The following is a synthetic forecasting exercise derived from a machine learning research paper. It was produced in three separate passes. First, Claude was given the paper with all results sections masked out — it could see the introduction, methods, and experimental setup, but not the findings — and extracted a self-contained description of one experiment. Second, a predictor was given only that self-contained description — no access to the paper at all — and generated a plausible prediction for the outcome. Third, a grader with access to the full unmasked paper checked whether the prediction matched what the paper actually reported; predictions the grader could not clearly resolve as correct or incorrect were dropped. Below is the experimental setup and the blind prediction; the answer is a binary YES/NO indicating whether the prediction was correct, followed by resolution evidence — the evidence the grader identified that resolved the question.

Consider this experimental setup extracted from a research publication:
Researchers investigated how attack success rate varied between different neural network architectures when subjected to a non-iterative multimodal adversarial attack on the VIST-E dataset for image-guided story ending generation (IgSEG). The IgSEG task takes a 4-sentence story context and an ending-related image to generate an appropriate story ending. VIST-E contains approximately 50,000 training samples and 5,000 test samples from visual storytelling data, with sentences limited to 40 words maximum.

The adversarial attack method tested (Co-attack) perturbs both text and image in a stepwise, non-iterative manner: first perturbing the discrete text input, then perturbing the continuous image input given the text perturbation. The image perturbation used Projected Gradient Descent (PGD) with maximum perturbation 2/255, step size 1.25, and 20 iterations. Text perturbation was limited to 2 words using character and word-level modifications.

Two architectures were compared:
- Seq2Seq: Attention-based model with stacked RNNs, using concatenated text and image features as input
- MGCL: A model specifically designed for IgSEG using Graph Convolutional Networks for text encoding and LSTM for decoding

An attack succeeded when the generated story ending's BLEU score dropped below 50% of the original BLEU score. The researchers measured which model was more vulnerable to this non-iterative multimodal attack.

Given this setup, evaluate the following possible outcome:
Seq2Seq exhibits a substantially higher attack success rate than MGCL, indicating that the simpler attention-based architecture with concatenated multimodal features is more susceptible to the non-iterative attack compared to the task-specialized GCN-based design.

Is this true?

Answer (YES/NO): NO